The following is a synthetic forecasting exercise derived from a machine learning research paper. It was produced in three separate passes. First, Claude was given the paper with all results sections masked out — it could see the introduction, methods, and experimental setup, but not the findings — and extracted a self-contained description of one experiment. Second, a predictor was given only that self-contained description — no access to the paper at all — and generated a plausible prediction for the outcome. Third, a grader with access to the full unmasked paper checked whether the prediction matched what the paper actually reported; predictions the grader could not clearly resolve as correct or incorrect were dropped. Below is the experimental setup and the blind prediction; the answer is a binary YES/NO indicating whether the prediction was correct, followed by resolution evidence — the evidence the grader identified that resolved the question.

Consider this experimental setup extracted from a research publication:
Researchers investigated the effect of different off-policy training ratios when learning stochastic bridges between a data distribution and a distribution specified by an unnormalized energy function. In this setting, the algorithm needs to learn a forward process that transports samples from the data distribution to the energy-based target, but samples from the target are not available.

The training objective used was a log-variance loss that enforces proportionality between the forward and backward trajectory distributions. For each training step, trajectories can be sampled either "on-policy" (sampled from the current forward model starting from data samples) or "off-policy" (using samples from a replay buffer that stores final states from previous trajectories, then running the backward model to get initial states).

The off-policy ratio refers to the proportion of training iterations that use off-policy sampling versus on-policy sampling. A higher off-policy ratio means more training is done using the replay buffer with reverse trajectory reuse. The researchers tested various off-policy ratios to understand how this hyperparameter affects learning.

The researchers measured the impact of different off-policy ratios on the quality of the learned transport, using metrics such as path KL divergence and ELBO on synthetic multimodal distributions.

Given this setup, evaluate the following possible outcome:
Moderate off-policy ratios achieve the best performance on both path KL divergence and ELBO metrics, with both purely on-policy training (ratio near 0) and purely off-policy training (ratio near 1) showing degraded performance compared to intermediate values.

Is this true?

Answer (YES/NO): NO